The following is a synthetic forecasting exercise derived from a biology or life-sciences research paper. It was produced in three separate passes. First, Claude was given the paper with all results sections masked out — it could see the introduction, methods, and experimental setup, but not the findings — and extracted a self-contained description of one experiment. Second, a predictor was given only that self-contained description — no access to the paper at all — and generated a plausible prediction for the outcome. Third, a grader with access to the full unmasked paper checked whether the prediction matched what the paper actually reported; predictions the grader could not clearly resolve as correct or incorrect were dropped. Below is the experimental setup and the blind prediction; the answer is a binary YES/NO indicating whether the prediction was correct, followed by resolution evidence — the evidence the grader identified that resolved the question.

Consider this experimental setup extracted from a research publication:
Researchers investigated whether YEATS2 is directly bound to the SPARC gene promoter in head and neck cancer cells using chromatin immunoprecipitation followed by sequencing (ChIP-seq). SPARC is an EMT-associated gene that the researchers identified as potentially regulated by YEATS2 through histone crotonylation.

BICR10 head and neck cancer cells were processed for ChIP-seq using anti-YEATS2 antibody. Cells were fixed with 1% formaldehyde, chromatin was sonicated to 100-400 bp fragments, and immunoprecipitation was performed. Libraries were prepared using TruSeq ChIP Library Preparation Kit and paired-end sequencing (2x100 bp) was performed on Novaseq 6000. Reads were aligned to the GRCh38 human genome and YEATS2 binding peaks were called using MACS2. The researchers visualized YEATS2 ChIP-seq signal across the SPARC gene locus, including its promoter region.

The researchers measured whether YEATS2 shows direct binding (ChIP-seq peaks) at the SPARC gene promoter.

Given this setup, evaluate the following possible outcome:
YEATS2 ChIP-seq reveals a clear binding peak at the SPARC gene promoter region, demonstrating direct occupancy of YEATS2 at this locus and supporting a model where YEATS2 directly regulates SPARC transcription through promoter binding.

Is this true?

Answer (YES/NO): YES